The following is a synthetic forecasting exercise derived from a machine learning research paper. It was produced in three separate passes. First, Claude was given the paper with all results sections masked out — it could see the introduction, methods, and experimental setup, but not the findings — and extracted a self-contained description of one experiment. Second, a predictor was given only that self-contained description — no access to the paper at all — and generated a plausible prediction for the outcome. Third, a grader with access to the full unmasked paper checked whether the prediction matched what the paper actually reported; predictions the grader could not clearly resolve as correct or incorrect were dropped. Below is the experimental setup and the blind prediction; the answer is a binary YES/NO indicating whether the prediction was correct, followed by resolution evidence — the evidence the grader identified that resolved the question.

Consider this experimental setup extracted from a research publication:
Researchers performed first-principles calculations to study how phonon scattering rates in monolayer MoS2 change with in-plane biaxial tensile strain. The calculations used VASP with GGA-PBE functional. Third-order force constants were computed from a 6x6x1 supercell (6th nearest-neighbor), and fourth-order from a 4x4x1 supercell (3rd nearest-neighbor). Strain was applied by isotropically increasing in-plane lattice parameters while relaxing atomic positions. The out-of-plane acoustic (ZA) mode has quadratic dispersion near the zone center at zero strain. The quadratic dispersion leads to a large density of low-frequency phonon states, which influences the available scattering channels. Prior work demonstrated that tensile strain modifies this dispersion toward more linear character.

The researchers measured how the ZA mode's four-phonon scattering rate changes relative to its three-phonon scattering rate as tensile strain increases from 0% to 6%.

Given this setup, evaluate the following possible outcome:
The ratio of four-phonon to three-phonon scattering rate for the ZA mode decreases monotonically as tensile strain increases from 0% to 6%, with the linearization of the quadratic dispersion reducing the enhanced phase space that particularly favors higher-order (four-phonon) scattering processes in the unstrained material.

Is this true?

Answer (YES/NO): YES